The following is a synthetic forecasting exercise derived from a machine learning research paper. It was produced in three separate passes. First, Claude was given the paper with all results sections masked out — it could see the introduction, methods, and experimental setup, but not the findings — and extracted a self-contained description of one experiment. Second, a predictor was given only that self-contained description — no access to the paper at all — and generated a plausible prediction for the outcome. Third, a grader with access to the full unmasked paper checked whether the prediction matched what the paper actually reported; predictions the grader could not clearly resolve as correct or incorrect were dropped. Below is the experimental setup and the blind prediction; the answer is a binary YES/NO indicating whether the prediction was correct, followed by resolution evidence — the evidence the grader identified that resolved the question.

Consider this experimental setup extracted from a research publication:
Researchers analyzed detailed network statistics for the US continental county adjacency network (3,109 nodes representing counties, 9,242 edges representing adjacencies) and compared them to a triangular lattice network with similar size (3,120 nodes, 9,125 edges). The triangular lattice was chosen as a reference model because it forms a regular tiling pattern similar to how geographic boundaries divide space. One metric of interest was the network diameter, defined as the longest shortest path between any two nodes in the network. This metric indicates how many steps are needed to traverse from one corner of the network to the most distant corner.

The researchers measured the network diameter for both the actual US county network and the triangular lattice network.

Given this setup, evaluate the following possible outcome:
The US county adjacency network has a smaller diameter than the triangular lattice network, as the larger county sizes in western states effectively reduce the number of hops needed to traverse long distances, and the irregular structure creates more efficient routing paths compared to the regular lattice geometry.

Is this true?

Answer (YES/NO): YES